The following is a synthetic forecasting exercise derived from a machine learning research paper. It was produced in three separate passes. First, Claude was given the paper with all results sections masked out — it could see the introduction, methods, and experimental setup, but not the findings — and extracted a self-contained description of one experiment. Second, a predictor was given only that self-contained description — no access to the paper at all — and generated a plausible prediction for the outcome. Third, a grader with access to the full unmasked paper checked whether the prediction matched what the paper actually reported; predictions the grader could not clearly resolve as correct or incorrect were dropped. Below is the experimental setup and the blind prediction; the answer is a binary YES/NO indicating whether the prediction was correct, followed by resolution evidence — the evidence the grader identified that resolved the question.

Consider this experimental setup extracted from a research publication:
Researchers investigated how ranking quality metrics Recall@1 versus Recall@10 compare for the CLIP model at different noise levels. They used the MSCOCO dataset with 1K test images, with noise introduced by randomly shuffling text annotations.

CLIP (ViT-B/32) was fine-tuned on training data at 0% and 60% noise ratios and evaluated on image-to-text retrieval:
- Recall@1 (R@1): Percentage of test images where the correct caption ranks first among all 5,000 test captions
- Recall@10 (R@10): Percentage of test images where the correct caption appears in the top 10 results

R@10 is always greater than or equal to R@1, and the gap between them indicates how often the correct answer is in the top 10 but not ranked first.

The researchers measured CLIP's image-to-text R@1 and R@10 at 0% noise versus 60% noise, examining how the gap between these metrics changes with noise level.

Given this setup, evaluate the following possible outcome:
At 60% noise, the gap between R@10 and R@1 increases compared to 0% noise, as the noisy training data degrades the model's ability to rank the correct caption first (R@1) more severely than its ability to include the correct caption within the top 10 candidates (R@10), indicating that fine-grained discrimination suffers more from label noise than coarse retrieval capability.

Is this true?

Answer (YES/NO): YES